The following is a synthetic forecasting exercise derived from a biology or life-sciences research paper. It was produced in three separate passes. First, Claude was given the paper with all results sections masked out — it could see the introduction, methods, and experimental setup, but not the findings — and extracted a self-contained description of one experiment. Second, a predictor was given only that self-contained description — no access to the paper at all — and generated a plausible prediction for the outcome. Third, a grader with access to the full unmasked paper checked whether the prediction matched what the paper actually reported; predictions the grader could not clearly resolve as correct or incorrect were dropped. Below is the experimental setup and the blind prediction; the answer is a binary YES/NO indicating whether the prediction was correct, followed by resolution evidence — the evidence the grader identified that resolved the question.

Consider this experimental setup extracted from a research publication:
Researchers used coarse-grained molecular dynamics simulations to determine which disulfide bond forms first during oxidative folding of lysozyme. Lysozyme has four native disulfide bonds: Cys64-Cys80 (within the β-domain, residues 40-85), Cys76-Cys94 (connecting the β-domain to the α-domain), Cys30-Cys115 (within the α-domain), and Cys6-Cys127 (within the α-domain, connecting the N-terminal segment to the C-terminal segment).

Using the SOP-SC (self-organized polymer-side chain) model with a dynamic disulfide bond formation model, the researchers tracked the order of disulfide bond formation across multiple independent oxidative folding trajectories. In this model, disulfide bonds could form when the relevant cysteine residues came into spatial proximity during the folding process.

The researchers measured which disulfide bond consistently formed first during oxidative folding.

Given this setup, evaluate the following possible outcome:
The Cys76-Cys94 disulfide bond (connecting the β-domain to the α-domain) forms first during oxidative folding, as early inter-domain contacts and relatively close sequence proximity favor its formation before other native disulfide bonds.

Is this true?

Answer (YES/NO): NO